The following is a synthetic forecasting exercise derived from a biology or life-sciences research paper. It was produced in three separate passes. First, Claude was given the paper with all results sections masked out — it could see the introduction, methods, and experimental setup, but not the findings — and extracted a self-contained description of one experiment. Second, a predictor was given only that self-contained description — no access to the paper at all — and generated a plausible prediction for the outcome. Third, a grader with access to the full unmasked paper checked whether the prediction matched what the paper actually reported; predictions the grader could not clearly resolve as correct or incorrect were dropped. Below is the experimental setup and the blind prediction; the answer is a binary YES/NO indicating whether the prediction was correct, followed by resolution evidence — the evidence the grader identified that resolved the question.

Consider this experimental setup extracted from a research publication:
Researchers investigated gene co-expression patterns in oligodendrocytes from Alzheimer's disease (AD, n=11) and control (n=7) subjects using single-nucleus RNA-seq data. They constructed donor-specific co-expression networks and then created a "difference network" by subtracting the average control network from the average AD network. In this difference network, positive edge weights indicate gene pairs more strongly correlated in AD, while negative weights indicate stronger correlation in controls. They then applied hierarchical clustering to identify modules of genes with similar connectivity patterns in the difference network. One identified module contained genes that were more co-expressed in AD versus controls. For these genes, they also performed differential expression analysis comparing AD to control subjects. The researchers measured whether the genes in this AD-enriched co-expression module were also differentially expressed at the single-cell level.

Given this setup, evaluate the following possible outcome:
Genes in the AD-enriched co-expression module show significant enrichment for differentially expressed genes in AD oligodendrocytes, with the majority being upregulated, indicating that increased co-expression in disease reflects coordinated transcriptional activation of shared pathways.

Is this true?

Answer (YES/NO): NO